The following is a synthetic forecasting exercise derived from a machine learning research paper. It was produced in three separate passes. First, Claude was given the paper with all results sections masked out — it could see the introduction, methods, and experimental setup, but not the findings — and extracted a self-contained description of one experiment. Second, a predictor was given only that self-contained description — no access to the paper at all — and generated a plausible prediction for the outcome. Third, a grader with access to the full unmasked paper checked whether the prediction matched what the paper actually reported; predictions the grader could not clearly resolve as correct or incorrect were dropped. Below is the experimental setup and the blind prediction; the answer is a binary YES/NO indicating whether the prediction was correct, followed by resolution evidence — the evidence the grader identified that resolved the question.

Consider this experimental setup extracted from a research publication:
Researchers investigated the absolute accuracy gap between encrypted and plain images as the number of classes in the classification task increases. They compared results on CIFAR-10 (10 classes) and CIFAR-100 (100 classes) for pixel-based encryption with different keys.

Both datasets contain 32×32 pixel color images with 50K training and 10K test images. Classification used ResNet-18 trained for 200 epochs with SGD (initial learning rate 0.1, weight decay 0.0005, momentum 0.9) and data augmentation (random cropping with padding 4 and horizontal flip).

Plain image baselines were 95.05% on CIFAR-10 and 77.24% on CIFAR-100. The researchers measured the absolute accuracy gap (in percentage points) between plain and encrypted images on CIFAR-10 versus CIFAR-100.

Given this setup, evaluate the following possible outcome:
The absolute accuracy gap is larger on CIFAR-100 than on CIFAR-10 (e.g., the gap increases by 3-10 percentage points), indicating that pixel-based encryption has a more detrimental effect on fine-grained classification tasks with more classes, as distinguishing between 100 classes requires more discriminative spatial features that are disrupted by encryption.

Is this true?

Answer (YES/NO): YES